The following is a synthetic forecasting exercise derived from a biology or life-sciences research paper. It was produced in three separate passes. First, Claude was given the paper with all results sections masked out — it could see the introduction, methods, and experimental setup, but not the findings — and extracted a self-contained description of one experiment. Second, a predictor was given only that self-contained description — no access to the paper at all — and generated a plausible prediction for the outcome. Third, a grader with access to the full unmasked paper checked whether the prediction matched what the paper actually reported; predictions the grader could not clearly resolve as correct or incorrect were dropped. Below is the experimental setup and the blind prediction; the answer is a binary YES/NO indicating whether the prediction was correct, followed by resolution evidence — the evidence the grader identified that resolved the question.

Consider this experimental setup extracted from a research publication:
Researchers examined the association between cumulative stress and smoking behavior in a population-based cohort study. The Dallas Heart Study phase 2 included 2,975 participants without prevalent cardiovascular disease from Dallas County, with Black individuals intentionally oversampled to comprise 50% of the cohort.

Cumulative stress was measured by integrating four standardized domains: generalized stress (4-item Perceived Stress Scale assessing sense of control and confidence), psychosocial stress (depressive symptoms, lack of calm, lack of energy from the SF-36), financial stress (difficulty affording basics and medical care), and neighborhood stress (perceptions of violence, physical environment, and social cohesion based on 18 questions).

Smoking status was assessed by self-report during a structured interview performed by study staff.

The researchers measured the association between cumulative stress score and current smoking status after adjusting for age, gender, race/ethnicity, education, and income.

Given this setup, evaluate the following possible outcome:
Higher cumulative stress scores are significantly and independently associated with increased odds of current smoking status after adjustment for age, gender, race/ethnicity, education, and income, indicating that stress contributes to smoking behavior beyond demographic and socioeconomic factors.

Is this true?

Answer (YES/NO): YES